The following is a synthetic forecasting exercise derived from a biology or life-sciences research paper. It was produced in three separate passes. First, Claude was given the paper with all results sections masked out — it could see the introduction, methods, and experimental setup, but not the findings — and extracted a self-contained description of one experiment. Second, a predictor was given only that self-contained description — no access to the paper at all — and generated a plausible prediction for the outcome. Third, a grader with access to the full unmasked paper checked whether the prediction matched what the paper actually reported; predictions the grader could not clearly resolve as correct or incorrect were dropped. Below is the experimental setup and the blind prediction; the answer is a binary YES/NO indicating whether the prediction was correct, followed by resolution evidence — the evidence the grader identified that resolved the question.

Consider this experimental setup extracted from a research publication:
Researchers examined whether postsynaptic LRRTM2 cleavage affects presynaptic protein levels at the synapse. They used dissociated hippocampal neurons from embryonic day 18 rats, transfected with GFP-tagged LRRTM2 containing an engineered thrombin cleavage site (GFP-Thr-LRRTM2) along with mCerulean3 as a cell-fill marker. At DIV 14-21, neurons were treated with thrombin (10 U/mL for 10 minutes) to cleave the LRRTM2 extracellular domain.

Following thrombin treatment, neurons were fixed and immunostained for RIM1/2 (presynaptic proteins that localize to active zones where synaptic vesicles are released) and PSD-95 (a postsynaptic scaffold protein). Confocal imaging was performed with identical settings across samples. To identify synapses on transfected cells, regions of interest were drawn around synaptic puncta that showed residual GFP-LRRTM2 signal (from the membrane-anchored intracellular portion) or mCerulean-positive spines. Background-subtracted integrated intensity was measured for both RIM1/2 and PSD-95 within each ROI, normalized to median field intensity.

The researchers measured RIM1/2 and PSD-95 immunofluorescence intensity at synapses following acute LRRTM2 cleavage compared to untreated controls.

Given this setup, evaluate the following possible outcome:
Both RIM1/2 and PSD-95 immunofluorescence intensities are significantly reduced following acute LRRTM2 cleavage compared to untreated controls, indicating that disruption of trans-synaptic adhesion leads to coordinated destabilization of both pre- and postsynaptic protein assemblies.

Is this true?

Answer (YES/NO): NO